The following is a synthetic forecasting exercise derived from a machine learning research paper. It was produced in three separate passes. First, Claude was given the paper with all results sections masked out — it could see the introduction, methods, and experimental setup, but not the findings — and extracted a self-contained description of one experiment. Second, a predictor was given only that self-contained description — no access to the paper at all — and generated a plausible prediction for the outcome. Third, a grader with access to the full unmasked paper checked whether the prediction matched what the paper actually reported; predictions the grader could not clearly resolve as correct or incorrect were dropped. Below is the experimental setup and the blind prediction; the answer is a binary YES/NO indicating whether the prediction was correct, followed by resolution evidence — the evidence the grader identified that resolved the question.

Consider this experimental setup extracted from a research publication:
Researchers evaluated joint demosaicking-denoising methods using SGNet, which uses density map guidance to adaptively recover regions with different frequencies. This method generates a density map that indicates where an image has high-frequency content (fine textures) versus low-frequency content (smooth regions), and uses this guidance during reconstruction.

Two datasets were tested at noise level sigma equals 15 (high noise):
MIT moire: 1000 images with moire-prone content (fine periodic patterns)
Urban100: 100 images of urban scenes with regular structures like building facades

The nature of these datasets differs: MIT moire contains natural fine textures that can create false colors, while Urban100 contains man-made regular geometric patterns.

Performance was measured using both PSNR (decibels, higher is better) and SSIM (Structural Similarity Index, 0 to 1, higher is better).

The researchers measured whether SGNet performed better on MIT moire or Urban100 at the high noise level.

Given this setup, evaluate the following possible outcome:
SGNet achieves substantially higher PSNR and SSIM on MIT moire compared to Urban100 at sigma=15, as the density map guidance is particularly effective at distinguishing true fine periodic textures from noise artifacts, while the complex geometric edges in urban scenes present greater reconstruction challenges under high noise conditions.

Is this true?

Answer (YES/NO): NO